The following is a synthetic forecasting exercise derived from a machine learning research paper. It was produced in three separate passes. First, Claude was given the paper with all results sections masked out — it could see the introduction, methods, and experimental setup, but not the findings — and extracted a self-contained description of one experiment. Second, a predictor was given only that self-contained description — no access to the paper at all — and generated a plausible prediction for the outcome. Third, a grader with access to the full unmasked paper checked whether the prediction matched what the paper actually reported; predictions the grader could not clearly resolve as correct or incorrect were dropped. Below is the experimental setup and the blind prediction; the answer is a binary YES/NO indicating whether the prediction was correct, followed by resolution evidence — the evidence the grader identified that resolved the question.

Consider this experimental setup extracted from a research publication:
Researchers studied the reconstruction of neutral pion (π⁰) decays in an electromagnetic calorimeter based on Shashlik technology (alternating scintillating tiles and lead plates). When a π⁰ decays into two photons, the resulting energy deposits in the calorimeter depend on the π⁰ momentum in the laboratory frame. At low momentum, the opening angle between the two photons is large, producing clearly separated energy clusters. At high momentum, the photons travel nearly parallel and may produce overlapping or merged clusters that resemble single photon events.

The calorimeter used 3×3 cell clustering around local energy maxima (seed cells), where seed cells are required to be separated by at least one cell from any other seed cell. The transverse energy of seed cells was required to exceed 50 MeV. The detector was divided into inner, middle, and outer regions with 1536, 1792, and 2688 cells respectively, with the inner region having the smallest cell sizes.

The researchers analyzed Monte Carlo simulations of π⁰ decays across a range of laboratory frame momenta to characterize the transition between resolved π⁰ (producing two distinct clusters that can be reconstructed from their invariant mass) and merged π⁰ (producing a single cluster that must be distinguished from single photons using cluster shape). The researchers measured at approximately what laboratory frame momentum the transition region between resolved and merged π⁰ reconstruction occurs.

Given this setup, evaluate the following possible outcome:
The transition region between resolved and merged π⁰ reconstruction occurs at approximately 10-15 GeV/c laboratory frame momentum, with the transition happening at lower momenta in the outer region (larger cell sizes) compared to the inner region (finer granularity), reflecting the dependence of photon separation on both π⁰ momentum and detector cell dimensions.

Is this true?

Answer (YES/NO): NO